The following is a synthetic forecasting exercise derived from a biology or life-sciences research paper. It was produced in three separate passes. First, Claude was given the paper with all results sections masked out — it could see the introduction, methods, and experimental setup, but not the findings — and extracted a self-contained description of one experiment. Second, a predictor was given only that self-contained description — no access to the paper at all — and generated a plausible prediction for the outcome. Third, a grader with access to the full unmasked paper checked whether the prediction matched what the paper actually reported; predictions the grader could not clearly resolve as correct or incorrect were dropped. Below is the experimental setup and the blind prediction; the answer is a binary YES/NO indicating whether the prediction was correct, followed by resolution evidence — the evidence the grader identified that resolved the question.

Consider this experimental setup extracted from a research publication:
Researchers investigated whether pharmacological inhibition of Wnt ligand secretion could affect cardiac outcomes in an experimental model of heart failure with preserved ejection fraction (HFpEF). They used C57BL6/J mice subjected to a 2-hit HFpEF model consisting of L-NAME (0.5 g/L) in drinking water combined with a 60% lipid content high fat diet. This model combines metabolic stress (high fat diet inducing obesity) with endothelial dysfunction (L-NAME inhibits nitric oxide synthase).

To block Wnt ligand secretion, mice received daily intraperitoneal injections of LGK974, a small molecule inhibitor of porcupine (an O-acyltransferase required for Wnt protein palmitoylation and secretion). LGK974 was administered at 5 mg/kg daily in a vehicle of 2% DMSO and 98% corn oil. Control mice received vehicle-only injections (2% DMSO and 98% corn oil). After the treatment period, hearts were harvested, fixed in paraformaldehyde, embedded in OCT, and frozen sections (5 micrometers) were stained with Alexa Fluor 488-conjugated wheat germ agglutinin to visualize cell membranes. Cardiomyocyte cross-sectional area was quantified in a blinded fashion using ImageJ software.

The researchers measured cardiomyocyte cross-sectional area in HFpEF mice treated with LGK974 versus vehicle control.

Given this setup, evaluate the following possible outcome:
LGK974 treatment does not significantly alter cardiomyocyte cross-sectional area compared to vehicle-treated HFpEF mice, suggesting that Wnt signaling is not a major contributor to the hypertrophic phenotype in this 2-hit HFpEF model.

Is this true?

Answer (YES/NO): NO